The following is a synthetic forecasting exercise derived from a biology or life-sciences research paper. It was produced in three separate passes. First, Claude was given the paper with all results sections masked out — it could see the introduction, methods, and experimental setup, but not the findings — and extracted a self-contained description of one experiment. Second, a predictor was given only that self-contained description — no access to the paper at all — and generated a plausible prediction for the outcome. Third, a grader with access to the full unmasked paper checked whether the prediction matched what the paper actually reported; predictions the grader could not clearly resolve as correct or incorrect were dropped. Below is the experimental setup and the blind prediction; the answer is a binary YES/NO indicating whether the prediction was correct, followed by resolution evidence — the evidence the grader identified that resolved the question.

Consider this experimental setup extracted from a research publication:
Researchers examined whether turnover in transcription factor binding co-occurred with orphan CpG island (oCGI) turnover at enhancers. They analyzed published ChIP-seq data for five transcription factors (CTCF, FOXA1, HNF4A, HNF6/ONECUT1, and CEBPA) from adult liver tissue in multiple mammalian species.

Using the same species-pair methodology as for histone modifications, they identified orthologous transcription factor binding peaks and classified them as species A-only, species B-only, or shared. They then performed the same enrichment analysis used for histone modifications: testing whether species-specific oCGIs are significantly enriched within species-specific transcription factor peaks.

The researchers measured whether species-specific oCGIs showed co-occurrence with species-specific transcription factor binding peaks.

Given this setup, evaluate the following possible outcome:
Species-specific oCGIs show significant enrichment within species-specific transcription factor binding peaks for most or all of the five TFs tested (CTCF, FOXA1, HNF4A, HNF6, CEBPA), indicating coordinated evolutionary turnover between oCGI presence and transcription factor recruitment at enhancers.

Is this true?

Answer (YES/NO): YES